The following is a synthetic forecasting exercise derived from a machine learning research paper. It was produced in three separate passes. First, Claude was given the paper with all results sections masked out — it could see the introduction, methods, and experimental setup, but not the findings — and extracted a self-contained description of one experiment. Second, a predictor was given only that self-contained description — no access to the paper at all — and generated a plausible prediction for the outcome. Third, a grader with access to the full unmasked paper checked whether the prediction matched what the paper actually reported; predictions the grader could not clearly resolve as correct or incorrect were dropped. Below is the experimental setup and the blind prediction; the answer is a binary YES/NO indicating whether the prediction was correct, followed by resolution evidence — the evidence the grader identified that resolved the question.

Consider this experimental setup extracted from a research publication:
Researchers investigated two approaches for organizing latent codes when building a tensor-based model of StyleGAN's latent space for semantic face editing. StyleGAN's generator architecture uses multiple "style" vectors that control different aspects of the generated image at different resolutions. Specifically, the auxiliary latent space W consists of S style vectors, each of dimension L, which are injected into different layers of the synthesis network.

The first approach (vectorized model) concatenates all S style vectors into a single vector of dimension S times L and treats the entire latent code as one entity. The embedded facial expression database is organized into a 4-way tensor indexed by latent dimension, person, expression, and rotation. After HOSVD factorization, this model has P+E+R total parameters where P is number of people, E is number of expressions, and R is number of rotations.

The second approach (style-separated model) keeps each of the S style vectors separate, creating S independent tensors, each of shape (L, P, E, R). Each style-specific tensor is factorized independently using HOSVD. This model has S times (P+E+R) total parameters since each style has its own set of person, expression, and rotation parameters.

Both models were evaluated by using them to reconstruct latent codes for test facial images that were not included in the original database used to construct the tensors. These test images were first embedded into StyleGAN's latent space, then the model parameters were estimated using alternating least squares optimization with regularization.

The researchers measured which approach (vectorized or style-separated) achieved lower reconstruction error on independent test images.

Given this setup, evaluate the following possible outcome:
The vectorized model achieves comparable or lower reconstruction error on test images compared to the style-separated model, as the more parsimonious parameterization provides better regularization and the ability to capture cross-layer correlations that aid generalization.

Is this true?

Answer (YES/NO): NO